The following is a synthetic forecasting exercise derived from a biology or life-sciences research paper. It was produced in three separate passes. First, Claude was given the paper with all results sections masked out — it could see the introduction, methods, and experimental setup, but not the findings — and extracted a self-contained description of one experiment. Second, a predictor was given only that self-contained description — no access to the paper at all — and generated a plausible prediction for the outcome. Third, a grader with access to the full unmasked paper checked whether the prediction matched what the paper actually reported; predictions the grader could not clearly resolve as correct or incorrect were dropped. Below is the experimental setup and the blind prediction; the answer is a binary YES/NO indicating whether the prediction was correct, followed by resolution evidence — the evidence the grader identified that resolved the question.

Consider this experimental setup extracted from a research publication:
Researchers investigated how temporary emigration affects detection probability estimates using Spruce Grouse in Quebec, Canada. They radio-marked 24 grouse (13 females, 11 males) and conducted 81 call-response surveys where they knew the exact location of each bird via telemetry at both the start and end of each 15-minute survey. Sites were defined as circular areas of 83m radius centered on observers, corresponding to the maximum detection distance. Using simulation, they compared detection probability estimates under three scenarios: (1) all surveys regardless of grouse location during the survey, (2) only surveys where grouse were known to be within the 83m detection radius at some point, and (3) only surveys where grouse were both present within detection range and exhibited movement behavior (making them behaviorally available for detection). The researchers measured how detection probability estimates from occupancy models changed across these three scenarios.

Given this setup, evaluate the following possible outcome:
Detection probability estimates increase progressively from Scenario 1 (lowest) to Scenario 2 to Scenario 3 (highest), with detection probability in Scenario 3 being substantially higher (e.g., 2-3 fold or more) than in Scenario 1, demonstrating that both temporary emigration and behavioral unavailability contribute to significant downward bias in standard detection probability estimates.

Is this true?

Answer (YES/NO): NO